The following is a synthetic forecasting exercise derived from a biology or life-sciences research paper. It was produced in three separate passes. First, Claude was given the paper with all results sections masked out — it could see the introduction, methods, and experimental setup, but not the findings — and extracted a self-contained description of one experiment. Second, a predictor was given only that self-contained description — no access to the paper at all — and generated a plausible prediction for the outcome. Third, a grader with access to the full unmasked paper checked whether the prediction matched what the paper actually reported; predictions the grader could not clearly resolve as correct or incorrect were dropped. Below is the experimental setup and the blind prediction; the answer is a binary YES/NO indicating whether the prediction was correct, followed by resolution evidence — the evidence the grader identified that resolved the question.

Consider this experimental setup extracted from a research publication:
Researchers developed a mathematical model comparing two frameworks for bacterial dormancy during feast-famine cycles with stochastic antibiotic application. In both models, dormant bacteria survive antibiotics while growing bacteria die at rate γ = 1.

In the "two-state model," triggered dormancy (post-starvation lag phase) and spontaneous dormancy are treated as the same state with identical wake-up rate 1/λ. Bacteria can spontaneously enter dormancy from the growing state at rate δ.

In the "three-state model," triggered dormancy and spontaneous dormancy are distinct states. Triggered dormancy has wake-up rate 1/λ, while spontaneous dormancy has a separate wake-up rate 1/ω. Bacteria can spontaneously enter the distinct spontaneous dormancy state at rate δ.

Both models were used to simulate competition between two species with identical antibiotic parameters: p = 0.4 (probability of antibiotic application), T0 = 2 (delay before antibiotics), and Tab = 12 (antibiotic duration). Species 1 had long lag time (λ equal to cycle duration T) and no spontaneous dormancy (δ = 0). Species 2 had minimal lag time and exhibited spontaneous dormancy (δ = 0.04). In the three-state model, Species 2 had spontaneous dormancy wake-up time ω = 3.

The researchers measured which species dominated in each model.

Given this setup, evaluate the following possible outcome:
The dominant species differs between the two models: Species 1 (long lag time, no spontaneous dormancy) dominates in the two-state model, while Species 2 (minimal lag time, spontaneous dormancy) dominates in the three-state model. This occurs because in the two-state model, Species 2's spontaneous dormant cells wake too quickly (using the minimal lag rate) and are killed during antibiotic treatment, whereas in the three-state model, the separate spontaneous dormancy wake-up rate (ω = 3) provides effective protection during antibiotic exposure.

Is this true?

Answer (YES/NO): YES